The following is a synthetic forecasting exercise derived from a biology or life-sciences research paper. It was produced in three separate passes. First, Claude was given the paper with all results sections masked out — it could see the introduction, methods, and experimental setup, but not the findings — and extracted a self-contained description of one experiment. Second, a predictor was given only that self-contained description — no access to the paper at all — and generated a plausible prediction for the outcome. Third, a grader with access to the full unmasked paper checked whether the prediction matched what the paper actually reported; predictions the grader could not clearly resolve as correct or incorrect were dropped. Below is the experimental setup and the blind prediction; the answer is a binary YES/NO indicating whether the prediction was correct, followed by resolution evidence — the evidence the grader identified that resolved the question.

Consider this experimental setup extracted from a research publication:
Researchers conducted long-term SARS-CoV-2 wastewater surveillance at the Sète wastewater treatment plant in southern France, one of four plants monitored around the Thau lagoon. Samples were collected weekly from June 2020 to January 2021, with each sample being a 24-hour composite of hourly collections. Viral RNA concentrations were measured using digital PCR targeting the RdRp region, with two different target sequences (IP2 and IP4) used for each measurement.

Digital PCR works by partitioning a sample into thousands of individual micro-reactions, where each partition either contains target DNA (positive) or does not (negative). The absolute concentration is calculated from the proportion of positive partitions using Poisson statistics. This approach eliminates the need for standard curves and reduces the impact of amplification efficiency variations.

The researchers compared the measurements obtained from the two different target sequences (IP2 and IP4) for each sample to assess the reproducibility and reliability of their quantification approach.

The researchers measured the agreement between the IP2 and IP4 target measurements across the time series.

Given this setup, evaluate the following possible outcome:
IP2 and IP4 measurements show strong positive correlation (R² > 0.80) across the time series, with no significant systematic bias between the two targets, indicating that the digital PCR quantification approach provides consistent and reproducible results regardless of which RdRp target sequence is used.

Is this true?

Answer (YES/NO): YES